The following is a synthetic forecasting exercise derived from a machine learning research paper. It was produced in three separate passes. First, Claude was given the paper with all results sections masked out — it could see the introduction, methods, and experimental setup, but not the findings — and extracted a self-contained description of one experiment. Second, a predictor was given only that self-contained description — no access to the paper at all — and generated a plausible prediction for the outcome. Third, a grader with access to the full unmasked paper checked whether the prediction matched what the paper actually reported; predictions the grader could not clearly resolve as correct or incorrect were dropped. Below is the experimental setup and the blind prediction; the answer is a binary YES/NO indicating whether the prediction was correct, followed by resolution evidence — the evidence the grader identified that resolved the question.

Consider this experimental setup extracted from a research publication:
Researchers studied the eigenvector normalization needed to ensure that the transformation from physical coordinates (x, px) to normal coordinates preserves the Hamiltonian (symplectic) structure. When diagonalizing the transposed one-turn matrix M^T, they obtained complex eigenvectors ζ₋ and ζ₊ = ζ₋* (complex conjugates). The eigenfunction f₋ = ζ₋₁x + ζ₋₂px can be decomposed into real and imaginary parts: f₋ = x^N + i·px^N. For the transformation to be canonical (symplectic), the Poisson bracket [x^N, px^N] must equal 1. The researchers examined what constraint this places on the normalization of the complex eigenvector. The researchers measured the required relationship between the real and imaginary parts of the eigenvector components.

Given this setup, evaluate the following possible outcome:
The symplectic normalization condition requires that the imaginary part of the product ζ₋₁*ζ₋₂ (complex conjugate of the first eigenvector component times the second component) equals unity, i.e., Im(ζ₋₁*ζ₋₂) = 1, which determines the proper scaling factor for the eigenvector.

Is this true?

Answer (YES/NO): YES